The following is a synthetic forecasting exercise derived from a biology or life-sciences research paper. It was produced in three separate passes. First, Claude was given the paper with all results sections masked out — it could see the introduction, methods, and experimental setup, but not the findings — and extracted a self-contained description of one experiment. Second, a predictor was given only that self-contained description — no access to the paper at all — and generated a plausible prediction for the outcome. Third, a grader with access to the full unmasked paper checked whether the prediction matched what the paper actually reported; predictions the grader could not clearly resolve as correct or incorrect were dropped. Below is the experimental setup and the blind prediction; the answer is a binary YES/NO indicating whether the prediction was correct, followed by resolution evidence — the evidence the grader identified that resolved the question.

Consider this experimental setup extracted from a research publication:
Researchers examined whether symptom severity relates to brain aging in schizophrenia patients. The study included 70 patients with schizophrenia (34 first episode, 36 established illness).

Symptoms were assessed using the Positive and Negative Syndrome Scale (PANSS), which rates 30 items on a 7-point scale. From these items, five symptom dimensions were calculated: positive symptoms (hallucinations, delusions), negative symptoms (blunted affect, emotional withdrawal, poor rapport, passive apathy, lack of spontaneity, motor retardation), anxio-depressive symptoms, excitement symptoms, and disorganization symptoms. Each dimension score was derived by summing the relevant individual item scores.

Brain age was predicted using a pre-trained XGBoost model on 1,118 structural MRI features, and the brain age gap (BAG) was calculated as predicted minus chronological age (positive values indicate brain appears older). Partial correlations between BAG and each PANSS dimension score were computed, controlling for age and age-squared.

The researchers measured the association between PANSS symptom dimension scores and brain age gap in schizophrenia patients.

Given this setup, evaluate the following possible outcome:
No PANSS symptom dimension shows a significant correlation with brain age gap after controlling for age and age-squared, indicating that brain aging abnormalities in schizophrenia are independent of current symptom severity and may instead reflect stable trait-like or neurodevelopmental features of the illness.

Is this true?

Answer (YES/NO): NO